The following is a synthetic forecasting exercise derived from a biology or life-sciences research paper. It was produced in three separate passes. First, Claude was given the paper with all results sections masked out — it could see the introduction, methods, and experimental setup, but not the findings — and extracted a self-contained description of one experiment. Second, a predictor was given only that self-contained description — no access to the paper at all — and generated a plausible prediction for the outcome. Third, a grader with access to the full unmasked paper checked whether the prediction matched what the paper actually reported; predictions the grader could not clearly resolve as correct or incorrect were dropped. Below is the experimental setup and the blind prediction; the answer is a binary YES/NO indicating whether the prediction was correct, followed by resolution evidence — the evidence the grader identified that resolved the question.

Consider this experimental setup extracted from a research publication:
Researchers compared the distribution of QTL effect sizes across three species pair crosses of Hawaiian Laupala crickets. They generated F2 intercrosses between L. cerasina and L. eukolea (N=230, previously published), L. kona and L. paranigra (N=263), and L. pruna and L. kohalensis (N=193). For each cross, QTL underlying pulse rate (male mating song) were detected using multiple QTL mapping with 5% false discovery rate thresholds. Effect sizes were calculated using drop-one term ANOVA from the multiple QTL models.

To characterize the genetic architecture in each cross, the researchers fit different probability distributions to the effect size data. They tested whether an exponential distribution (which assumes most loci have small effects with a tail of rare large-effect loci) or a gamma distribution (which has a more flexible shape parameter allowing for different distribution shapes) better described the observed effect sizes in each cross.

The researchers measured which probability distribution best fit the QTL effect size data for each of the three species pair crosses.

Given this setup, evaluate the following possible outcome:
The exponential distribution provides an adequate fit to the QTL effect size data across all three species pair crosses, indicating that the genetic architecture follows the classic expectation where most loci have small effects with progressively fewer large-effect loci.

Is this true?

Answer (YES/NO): NO